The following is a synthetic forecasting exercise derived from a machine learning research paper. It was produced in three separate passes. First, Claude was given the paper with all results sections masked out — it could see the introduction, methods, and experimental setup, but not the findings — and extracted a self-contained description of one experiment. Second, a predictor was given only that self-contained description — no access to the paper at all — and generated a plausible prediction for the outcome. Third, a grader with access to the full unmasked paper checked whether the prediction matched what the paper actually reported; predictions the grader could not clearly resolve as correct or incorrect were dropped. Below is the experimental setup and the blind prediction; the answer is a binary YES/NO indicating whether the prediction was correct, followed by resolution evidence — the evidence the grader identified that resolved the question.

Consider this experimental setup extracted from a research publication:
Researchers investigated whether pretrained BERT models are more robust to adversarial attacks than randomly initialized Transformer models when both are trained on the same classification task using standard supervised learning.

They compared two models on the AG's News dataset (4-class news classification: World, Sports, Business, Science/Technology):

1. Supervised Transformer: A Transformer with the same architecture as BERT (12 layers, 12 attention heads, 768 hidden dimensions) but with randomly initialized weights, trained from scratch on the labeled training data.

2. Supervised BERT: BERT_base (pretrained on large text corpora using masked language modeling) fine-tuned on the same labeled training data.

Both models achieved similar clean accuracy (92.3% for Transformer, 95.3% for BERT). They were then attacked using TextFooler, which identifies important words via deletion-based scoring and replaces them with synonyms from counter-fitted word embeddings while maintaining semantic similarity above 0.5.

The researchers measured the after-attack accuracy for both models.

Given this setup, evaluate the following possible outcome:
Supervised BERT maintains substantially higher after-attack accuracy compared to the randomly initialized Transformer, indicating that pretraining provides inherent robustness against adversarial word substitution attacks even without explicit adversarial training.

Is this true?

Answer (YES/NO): YES